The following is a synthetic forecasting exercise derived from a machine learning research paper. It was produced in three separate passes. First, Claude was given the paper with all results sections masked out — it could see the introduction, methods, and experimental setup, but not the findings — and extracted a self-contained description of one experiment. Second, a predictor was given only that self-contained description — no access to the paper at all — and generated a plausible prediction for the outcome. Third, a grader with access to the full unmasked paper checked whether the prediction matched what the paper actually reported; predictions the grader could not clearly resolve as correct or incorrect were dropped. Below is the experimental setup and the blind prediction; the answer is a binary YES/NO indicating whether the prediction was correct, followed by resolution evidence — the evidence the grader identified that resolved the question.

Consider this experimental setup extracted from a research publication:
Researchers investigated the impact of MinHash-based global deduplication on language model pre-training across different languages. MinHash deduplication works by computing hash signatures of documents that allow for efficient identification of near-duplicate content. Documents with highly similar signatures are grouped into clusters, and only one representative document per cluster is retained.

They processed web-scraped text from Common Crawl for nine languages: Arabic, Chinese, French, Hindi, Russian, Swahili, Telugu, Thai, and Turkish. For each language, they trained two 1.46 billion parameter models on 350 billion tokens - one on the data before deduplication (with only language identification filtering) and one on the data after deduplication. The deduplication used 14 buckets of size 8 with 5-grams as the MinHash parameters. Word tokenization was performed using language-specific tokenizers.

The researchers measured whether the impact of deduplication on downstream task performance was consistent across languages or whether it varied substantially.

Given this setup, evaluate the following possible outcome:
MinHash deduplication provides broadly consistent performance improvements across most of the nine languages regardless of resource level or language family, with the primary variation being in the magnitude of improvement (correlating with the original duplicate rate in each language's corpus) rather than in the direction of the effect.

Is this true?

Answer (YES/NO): NO